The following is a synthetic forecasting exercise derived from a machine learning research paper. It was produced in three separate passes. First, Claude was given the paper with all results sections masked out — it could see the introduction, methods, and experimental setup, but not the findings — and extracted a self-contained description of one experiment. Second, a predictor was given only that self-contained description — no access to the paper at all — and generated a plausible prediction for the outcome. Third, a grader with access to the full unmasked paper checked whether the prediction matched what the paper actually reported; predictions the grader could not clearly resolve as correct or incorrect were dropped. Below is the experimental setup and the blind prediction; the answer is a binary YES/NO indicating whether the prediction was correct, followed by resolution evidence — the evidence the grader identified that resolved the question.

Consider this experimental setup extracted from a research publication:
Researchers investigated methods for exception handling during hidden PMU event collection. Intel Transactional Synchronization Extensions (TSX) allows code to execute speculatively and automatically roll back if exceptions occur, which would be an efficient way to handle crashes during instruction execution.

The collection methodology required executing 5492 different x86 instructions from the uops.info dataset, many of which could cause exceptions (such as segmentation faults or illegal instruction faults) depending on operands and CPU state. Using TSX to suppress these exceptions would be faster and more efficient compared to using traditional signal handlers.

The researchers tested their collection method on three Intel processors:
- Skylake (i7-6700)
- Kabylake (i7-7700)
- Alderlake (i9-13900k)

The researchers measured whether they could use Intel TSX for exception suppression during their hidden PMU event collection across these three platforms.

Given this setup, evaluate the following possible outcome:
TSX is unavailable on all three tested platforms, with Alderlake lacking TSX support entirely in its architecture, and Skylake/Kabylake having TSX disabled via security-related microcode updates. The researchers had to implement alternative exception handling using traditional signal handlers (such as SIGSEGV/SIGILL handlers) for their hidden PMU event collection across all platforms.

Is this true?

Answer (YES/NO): NO